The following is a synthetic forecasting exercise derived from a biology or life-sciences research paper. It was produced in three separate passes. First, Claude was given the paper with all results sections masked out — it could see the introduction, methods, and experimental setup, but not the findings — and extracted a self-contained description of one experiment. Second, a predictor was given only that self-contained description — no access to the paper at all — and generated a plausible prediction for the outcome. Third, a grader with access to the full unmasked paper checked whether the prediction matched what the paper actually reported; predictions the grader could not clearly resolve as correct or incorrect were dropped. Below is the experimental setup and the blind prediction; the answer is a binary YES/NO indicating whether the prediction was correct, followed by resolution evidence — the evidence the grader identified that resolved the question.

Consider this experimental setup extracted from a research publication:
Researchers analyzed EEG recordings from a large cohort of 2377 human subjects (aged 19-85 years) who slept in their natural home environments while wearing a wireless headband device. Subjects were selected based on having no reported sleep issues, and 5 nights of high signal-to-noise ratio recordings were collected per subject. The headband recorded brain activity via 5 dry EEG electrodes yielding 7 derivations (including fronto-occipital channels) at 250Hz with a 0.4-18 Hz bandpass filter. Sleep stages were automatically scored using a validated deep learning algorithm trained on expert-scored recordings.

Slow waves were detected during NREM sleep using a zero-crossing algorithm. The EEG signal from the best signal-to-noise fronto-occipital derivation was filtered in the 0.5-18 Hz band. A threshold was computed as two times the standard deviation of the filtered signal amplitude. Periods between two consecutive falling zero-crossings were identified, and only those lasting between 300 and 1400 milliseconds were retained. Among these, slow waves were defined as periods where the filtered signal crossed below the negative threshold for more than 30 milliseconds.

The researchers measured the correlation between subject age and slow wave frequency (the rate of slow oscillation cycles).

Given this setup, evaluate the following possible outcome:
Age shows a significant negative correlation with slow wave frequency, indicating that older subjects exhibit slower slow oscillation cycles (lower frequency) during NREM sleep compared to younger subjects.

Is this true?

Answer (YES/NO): YES